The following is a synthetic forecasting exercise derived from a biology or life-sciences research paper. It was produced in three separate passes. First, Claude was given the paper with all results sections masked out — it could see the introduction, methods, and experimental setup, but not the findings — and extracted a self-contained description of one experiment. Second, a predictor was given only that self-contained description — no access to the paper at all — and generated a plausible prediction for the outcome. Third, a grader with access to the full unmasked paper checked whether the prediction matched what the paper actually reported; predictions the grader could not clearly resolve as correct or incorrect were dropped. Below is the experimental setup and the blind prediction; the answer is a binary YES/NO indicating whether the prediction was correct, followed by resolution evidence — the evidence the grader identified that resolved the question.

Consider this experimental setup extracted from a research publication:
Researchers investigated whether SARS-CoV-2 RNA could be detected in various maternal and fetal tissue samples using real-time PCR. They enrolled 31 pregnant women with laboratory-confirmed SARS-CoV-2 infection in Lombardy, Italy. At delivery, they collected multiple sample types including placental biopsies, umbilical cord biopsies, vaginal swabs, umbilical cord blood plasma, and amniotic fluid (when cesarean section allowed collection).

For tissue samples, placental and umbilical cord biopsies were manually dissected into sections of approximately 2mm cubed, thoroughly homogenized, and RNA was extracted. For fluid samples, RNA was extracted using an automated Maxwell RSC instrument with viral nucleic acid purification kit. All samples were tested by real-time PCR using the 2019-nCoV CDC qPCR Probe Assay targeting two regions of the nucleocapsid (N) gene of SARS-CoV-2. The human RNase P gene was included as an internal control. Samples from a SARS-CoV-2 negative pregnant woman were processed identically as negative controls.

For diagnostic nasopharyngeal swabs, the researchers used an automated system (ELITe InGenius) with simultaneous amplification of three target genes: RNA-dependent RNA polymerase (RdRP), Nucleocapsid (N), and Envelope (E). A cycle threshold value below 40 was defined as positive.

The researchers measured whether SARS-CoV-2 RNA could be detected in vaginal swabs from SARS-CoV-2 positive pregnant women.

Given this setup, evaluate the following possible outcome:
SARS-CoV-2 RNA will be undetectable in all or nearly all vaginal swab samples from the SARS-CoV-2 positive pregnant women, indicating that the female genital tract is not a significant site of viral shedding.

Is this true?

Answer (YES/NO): YES